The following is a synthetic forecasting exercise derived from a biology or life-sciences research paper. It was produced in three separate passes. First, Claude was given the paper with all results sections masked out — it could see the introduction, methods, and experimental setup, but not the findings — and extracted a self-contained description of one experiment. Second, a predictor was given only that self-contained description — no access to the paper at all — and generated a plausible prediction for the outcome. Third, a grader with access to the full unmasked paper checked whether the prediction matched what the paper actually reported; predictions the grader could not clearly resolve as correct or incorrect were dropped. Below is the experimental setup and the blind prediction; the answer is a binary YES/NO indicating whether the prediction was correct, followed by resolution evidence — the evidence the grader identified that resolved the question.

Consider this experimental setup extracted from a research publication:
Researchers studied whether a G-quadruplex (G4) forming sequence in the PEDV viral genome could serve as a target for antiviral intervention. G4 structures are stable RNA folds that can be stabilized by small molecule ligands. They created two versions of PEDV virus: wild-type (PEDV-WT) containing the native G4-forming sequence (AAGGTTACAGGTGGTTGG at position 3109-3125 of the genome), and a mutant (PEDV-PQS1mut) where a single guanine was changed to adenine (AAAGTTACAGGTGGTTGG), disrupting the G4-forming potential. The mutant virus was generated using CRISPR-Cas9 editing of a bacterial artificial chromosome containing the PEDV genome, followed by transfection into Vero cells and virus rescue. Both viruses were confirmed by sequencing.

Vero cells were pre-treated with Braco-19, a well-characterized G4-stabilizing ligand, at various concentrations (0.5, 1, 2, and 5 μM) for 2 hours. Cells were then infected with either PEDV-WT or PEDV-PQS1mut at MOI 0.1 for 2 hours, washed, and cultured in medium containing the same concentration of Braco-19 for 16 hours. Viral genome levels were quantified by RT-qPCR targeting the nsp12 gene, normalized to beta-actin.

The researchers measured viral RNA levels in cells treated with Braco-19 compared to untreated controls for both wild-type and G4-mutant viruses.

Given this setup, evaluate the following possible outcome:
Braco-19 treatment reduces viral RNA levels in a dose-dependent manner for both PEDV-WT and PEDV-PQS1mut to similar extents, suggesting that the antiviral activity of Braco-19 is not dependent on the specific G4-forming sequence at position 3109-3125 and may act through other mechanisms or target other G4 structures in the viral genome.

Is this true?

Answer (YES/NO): NO